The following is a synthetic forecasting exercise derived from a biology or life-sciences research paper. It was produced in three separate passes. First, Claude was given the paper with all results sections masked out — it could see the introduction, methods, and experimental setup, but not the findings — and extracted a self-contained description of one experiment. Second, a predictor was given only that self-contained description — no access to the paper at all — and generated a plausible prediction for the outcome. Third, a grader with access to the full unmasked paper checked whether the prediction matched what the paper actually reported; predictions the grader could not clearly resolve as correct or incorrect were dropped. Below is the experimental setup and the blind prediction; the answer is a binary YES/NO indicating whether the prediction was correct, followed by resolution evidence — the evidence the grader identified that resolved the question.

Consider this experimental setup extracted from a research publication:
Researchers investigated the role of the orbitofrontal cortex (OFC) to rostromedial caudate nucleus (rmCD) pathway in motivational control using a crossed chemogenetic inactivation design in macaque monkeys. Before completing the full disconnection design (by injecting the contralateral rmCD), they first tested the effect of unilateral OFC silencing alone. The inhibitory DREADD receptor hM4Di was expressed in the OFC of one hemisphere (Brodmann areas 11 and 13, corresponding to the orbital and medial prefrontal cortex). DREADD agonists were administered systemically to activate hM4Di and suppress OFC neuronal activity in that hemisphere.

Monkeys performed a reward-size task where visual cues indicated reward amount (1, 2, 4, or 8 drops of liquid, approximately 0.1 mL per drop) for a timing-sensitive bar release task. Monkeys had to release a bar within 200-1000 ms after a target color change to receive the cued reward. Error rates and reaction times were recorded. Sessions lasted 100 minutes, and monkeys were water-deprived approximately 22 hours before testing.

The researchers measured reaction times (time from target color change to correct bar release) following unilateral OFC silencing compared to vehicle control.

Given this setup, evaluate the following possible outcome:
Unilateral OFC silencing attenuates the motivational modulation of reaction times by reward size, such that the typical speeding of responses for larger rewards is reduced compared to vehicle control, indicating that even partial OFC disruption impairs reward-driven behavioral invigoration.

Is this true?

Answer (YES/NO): NO